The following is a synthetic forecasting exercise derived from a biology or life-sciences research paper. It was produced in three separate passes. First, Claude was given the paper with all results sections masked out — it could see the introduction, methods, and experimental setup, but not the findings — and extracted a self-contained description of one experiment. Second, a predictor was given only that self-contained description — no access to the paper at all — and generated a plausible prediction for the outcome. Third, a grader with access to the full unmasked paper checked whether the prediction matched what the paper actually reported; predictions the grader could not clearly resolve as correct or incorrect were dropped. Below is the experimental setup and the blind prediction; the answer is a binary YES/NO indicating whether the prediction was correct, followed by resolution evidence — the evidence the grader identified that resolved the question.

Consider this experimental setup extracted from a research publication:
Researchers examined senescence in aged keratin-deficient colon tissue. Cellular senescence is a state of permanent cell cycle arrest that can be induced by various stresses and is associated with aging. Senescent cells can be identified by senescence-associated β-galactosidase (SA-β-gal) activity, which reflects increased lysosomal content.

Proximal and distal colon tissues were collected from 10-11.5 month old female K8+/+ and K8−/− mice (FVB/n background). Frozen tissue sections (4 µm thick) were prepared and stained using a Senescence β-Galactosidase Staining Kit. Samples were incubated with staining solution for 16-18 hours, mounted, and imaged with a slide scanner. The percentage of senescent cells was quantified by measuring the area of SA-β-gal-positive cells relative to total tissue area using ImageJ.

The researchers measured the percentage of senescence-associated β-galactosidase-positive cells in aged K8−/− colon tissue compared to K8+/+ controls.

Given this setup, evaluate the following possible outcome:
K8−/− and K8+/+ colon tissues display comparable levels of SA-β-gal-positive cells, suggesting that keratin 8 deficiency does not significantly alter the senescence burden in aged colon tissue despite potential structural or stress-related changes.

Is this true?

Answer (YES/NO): NO